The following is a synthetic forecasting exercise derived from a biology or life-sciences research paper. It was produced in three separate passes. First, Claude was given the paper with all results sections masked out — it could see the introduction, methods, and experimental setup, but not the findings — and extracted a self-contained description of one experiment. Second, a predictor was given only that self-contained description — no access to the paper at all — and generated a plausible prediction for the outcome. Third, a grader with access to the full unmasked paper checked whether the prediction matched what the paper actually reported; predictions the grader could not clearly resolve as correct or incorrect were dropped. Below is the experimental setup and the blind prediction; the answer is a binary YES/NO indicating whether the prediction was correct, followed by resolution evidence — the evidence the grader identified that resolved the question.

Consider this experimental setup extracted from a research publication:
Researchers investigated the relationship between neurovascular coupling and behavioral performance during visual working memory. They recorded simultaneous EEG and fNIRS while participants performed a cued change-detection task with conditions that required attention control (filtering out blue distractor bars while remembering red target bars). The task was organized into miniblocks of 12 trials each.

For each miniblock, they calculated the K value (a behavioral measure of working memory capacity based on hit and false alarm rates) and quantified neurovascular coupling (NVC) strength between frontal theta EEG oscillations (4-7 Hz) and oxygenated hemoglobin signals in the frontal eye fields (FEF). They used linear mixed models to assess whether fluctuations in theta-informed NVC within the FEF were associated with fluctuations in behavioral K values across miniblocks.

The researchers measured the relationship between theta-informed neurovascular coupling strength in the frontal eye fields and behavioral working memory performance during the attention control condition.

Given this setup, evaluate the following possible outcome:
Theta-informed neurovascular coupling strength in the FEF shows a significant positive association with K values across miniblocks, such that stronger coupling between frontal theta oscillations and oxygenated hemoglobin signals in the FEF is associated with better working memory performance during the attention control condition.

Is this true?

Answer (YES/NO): NO